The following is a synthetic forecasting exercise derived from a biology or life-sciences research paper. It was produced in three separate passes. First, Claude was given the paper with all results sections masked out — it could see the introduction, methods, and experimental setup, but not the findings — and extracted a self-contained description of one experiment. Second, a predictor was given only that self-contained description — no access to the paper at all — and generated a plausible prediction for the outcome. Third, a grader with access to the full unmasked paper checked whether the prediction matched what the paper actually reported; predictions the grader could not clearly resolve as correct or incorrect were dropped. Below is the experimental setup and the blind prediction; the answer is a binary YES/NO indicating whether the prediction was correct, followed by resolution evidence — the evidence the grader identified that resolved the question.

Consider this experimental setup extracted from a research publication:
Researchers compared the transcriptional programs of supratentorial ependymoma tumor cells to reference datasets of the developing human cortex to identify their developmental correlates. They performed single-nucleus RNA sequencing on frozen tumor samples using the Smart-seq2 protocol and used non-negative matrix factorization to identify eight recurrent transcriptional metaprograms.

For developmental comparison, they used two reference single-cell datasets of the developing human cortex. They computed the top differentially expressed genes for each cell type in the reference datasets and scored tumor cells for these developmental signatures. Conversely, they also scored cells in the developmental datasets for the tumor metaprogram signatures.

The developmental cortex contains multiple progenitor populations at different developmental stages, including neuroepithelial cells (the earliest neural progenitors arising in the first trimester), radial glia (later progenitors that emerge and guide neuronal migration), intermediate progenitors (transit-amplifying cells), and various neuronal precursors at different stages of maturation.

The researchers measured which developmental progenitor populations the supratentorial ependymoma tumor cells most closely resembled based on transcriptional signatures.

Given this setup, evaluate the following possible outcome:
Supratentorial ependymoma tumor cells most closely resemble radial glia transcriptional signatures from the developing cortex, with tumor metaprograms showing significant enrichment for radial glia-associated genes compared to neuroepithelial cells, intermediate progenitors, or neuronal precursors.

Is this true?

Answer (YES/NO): NO